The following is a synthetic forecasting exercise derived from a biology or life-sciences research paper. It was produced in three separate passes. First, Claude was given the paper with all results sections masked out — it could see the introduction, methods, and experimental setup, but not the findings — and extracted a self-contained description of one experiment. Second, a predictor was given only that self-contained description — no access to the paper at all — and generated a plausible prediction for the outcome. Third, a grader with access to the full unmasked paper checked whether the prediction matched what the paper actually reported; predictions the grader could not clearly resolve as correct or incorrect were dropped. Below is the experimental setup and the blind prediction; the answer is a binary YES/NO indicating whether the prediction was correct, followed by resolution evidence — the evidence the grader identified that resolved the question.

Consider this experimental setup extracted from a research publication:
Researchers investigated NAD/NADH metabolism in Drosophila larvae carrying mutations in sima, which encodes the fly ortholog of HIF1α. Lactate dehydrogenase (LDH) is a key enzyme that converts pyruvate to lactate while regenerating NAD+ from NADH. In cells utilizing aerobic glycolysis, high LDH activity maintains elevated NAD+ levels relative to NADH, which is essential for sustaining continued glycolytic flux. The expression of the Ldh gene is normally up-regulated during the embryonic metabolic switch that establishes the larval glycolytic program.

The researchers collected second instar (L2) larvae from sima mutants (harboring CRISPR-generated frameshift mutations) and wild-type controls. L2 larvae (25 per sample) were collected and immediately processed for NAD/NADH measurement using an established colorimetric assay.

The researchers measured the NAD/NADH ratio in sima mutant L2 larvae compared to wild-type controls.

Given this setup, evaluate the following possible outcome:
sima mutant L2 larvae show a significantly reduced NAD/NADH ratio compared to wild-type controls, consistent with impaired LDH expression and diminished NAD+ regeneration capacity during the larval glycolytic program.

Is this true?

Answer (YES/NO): NO